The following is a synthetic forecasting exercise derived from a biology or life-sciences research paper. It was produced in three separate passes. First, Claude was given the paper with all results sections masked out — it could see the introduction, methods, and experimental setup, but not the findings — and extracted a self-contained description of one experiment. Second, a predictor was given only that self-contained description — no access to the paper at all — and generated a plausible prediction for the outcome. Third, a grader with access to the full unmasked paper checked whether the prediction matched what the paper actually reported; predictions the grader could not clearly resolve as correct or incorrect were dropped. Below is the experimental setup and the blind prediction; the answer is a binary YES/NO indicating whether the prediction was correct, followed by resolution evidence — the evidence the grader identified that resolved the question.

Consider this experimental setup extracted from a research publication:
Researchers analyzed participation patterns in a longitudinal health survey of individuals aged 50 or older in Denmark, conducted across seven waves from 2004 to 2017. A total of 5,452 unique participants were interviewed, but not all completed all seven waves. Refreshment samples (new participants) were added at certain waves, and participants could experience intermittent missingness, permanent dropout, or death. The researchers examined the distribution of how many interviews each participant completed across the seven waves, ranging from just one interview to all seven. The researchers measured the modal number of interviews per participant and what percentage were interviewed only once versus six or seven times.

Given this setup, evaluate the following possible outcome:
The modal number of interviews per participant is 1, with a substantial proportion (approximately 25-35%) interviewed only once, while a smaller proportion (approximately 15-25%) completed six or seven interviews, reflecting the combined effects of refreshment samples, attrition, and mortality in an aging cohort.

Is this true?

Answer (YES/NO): NO